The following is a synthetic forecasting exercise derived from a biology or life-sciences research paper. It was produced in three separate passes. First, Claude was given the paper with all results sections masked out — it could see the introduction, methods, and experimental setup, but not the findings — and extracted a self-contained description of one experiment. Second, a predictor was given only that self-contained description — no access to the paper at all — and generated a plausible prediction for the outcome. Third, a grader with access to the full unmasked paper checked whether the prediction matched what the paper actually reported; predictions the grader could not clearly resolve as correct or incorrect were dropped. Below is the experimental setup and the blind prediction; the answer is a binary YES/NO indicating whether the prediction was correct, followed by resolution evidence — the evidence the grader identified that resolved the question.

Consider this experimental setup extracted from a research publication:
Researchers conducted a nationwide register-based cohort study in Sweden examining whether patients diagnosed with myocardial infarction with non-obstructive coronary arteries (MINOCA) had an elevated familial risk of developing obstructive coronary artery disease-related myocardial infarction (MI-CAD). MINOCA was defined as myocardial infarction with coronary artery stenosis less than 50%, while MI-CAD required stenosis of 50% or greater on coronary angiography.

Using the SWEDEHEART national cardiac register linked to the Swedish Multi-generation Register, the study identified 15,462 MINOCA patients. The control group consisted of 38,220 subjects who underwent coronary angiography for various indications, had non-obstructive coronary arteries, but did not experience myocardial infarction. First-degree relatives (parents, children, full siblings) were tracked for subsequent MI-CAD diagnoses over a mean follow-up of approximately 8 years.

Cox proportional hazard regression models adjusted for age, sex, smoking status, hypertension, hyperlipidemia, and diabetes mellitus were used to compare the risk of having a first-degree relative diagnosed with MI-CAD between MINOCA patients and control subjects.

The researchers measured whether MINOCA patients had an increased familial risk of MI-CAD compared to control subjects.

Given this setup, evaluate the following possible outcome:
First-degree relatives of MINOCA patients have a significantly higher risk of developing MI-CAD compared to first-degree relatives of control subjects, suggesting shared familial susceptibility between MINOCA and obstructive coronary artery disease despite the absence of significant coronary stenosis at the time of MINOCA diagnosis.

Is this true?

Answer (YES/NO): YES